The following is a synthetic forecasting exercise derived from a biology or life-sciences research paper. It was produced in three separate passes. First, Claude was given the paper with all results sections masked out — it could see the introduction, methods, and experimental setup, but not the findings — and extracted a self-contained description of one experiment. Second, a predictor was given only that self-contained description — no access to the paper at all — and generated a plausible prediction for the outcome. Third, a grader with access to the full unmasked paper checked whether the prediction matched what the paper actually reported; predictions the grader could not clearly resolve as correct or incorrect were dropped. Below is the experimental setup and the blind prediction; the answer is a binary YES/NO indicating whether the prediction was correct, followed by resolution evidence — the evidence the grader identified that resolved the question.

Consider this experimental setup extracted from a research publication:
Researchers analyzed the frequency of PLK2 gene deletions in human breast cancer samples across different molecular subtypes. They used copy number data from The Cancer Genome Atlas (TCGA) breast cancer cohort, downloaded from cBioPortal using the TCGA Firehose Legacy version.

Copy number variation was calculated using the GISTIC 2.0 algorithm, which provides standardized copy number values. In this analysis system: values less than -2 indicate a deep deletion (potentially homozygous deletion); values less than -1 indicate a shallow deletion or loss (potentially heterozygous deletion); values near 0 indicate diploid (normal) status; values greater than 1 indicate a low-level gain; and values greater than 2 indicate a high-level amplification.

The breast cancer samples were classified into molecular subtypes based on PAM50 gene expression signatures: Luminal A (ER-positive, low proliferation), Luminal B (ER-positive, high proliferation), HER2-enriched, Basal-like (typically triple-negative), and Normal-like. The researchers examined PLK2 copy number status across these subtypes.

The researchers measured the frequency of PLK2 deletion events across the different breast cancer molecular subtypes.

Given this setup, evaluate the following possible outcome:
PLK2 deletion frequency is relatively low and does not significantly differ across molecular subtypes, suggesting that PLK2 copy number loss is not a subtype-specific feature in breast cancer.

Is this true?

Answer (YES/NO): NO